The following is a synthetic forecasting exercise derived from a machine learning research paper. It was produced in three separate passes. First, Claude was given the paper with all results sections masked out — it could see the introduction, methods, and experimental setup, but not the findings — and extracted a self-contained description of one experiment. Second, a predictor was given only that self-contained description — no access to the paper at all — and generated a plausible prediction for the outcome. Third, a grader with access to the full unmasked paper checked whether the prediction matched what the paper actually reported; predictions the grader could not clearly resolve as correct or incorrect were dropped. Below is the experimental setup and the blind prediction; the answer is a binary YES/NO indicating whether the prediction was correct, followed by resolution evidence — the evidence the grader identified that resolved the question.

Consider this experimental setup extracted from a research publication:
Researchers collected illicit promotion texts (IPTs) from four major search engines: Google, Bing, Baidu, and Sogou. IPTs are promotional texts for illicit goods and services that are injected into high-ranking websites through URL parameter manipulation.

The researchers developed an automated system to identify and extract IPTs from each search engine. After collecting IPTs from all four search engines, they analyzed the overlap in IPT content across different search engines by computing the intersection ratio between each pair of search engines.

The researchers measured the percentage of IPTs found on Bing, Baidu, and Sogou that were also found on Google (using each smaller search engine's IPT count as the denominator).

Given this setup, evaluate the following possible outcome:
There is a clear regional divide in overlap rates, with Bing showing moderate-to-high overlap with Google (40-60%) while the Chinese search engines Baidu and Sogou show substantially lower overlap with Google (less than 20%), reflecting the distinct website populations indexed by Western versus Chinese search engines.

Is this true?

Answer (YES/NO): NO